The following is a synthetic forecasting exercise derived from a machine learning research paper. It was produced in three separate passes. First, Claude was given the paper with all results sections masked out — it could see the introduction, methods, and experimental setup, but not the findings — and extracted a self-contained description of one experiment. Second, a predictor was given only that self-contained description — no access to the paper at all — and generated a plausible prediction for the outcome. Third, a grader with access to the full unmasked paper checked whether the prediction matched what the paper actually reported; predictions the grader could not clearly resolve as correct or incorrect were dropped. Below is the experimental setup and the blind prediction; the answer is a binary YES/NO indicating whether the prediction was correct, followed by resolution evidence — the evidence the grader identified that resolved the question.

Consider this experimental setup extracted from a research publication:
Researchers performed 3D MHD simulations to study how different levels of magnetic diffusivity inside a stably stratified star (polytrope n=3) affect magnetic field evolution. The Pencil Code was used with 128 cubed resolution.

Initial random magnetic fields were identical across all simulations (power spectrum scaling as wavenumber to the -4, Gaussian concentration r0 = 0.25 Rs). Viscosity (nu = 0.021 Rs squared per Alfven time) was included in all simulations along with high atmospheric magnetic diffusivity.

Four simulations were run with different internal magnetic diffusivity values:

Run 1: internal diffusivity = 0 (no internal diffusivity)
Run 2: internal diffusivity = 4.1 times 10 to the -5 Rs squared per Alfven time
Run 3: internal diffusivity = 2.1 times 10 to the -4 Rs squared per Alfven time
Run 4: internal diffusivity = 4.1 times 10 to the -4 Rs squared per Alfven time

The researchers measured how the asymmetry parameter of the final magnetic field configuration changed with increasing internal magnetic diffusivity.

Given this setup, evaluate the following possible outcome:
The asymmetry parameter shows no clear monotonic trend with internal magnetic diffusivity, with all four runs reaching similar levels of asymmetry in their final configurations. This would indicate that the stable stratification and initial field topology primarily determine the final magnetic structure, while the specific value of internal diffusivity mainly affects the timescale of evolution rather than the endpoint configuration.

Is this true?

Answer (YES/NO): NO